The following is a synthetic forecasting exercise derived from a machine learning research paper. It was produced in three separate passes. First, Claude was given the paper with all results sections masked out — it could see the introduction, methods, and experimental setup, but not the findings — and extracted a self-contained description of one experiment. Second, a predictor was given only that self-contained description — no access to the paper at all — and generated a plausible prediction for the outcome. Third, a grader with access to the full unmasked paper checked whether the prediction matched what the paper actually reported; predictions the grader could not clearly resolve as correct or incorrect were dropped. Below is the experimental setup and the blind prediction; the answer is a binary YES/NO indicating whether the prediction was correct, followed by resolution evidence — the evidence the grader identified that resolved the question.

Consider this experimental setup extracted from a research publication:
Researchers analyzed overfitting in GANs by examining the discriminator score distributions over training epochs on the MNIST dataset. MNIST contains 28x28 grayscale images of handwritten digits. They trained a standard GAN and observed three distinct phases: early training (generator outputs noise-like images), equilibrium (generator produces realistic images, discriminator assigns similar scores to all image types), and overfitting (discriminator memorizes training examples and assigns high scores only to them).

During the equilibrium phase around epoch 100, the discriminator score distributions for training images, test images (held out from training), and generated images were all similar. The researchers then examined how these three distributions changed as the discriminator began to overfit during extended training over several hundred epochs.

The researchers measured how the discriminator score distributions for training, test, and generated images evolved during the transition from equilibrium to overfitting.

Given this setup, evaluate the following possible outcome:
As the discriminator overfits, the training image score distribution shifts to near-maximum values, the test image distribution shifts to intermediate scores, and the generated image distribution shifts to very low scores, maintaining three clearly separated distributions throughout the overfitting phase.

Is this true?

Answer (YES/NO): NO